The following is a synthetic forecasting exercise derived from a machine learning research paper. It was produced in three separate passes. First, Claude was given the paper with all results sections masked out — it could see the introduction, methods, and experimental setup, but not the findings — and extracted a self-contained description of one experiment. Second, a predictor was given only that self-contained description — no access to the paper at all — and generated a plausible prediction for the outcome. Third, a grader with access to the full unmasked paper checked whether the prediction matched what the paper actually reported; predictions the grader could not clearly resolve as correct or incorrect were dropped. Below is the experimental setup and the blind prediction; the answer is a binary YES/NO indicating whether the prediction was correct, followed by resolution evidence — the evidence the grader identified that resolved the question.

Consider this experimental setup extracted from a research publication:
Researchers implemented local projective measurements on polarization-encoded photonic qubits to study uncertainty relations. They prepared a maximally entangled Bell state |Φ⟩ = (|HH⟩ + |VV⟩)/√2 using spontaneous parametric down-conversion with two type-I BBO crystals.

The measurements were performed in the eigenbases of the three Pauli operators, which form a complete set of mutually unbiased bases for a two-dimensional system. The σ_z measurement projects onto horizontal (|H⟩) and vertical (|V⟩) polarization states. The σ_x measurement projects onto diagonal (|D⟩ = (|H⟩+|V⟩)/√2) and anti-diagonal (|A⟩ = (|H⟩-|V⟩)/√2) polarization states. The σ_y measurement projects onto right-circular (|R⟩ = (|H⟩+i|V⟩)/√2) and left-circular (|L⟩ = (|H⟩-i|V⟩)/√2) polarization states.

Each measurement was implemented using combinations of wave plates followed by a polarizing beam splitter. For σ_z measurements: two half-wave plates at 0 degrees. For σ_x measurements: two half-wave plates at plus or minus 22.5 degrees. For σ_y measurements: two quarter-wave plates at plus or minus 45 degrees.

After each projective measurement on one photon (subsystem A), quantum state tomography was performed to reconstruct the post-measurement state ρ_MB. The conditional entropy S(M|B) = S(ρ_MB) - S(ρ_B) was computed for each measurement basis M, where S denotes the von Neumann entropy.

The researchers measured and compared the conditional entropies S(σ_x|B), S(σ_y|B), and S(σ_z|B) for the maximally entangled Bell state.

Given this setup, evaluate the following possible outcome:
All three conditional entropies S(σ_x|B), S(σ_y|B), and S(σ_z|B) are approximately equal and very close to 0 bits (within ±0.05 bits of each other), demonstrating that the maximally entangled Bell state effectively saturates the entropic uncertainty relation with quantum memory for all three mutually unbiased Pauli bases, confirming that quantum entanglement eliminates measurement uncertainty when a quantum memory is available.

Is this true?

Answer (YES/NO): YES